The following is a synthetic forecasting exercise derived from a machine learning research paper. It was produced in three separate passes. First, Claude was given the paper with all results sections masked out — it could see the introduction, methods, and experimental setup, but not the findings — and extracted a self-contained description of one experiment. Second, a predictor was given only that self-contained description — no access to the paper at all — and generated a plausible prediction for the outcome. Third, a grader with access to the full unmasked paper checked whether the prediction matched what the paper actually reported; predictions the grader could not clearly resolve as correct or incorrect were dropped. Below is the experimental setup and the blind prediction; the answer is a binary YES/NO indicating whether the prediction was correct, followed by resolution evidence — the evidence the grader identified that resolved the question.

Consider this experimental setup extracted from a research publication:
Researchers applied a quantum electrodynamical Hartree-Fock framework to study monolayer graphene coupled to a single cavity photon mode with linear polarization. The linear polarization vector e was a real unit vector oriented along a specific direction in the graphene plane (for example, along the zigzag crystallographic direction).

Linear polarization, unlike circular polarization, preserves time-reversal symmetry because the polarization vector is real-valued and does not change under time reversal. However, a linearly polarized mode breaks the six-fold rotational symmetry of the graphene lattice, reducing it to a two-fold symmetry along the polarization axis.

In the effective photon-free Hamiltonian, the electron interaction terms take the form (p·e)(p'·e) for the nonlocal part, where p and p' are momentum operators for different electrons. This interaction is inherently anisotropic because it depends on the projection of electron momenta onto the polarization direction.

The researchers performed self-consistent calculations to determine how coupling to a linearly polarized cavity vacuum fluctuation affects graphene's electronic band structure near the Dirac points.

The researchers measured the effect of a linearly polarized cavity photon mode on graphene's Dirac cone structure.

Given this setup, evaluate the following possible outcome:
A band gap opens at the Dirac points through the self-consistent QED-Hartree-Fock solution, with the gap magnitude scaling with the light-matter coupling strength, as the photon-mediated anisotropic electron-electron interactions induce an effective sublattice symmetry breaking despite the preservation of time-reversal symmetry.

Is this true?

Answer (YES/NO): NO